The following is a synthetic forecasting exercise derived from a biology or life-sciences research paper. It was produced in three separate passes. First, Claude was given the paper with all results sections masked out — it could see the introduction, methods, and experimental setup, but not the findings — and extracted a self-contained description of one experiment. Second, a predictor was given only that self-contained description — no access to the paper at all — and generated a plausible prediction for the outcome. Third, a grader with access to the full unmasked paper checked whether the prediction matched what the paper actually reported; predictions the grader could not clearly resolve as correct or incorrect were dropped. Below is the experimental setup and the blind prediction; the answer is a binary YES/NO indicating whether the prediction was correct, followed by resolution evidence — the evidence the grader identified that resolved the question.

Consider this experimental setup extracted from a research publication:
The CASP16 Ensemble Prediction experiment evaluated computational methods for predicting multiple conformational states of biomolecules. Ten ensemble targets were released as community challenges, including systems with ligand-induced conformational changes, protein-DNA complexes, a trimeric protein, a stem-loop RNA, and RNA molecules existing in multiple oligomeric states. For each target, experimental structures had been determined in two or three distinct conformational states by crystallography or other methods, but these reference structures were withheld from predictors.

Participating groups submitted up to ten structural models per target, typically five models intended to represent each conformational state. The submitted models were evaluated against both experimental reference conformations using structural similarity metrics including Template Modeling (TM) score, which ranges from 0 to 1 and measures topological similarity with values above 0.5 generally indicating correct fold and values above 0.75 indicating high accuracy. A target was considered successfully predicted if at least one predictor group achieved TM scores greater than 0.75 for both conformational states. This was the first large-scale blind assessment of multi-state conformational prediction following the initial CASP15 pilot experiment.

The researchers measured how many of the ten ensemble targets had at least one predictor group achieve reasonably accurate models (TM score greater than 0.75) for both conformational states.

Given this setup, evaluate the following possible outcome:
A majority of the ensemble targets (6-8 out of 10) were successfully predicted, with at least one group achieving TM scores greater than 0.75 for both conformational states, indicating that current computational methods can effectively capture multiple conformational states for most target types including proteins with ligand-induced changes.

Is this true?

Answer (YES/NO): NO